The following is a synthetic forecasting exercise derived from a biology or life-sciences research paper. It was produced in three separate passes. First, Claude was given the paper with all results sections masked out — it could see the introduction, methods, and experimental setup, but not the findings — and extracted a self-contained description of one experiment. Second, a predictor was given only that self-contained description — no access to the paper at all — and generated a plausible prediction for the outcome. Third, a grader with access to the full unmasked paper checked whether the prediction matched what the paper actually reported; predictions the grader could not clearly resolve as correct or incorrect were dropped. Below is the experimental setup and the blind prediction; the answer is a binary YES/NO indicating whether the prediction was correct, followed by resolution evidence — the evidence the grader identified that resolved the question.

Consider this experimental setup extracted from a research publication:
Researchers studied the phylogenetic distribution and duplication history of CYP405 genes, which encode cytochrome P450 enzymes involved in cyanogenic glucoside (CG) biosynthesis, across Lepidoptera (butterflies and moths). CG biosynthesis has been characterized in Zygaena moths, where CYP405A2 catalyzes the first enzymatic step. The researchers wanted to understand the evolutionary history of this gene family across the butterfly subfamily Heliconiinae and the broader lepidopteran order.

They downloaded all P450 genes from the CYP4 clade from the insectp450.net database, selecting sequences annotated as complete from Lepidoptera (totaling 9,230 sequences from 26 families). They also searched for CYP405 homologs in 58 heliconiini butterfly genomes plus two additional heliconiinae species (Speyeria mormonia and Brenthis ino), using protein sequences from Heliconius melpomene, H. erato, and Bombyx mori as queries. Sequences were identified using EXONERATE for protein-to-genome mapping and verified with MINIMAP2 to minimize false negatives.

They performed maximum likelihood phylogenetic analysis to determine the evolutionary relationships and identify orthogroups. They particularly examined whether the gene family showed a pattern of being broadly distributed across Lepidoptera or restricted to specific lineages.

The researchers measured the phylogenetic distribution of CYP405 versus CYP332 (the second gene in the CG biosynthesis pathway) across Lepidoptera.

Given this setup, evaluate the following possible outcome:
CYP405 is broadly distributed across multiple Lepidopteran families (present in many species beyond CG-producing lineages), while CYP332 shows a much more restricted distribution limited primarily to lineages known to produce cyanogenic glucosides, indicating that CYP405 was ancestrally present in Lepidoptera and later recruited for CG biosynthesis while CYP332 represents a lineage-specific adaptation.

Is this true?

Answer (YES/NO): NO